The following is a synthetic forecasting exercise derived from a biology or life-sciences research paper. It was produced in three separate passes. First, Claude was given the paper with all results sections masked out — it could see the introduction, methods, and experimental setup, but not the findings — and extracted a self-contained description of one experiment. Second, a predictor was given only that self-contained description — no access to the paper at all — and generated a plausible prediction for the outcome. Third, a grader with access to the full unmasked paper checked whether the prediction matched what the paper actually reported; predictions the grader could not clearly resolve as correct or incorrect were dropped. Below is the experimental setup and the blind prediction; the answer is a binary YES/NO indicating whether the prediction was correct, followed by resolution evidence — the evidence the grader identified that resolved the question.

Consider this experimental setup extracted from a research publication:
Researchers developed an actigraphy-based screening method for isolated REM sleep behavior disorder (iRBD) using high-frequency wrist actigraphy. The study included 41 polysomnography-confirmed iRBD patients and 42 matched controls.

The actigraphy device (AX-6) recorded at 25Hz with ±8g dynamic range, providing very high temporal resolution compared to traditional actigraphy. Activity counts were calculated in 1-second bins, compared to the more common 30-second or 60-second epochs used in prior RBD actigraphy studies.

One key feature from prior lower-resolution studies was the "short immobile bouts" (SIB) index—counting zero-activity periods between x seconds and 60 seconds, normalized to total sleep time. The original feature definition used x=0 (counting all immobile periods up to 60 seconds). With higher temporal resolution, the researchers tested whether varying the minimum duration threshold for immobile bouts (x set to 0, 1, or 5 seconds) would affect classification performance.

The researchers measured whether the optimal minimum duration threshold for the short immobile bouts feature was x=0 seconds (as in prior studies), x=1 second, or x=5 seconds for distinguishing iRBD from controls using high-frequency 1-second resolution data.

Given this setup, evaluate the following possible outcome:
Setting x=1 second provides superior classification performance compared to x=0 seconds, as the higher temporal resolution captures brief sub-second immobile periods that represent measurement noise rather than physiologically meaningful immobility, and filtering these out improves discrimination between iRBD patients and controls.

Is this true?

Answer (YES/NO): NO